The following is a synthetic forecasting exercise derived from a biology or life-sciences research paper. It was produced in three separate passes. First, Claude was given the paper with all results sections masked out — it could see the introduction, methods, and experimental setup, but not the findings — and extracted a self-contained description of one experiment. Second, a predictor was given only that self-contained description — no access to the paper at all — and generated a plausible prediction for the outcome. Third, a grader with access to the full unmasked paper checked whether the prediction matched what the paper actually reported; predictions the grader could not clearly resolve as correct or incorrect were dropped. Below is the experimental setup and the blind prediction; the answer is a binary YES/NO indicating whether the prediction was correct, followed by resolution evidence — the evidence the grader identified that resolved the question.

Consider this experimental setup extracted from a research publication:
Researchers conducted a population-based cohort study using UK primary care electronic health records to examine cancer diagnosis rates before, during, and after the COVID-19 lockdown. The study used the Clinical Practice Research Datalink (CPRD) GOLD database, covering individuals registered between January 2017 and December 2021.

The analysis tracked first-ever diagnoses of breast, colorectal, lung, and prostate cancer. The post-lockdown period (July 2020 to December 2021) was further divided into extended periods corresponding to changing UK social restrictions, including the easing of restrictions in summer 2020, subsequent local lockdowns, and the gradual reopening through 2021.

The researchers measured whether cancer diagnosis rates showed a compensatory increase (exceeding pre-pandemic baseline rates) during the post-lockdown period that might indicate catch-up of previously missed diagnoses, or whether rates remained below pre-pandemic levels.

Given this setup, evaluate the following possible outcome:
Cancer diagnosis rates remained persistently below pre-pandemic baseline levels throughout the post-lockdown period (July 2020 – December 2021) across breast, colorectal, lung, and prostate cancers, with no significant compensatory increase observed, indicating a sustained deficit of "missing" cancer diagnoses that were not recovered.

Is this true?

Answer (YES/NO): NO